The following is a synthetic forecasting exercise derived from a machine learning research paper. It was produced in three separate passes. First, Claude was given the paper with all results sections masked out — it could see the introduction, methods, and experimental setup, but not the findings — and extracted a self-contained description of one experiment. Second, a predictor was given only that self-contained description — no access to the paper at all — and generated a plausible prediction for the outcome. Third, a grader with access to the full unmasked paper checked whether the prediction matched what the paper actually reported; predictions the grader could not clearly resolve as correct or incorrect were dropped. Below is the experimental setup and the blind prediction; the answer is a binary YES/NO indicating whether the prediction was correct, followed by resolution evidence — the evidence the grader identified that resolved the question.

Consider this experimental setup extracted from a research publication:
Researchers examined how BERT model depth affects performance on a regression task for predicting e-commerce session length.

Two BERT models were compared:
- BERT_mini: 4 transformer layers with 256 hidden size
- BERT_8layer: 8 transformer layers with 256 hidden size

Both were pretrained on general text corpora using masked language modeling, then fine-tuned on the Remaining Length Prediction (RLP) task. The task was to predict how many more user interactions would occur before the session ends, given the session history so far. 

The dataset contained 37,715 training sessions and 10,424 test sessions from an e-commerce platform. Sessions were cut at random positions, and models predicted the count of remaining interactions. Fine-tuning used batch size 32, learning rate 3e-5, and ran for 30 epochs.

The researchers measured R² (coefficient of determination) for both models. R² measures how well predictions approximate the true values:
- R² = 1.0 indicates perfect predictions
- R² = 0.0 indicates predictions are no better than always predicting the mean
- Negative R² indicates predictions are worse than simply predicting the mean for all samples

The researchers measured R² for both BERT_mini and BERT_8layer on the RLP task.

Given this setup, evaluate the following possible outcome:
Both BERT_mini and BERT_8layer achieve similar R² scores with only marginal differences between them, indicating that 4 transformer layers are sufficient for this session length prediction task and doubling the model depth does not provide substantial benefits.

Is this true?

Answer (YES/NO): NO